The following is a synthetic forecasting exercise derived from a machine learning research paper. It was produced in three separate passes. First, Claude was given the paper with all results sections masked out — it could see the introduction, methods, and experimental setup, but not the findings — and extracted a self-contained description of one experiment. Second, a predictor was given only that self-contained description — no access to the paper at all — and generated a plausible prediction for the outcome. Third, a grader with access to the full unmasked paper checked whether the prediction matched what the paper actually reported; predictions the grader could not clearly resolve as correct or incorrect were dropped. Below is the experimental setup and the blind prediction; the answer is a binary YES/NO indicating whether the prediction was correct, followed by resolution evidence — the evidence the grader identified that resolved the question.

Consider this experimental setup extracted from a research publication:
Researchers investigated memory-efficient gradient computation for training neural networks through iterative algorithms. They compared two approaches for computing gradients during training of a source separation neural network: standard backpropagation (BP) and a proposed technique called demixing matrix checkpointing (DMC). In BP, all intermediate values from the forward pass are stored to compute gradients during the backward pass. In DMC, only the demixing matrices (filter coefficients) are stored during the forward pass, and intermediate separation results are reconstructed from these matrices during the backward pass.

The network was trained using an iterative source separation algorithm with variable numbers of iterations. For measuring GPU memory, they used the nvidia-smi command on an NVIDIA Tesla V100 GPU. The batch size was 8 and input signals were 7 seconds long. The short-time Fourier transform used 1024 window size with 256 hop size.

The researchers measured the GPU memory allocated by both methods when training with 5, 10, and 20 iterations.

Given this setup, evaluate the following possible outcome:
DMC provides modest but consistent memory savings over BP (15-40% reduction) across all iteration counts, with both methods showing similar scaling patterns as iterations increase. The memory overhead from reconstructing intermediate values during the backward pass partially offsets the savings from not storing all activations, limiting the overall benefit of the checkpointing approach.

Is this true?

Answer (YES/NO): NO